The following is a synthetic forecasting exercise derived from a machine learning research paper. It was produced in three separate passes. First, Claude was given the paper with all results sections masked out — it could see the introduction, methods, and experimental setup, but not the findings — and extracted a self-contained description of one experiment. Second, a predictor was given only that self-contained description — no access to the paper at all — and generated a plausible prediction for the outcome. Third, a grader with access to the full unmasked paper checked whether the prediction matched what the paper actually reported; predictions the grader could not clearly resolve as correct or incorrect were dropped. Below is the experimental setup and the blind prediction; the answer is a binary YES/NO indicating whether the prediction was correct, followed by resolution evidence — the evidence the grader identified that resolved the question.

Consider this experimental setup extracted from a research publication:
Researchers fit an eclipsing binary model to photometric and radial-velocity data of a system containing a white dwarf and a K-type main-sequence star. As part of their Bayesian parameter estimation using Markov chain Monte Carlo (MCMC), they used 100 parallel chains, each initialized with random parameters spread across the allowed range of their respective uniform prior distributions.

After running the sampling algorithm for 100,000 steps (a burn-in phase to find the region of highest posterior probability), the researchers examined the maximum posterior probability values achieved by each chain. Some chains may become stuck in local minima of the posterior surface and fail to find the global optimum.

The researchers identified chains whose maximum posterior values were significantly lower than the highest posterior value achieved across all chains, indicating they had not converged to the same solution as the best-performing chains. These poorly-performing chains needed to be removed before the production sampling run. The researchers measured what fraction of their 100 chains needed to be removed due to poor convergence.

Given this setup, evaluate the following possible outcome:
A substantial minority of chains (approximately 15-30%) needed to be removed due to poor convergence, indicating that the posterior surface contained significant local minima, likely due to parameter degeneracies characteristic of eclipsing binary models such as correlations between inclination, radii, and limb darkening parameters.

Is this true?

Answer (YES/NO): NO